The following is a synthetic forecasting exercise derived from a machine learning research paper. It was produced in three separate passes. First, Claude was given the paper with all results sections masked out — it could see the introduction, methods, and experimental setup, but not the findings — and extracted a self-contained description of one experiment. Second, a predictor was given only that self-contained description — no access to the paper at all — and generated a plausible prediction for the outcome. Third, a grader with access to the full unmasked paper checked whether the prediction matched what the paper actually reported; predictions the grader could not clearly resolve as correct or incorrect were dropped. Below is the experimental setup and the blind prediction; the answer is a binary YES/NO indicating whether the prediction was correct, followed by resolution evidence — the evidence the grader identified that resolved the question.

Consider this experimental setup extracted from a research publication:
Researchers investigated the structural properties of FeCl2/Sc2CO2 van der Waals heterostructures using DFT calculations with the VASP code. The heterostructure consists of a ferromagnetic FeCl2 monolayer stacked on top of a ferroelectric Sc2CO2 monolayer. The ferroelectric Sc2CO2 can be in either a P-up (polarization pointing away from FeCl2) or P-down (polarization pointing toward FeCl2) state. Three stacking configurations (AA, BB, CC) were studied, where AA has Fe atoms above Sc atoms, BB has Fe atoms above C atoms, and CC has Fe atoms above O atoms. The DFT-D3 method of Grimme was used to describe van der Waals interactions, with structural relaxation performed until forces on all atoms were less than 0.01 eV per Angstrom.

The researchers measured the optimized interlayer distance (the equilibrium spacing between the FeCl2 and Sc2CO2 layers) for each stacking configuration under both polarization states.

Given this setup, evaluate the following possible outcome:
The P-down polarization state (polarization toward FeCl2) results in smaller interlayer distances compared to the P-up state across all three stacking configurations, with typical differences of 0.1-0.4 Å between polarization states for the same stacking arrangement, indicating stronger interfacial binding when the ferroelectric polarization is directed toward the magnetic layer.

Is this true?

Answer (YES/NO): YES